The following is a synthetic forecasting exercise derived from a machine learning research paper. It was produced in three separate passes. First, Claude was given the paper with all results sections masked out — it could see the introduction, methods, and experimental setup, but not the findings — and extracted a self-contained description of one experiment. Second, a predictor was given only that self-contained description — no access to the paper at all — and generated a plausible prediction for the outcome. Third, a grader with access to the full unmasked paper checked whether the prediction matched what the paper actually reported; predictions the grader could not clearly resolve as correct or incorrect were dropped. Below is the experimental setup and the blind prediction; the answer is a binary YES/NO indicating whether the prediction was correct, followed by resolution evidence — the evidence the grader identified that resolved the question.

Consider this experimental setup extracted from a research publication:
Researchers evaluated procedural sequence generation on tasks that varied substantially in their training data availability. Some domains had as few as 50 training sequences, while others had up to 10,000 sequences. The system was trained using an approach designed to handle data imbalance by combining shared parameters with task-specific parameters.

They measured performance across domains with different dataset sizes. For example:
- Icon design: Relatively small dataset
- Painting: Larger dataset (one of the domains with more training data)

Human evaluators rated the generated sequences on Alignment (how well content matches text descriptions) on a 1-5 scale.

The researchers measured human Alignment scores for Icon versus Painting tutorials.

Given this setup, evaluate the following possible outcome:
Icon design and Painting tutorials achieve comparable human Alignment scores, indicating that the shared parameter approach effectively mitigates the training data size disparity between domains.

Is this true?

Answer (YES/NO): YES